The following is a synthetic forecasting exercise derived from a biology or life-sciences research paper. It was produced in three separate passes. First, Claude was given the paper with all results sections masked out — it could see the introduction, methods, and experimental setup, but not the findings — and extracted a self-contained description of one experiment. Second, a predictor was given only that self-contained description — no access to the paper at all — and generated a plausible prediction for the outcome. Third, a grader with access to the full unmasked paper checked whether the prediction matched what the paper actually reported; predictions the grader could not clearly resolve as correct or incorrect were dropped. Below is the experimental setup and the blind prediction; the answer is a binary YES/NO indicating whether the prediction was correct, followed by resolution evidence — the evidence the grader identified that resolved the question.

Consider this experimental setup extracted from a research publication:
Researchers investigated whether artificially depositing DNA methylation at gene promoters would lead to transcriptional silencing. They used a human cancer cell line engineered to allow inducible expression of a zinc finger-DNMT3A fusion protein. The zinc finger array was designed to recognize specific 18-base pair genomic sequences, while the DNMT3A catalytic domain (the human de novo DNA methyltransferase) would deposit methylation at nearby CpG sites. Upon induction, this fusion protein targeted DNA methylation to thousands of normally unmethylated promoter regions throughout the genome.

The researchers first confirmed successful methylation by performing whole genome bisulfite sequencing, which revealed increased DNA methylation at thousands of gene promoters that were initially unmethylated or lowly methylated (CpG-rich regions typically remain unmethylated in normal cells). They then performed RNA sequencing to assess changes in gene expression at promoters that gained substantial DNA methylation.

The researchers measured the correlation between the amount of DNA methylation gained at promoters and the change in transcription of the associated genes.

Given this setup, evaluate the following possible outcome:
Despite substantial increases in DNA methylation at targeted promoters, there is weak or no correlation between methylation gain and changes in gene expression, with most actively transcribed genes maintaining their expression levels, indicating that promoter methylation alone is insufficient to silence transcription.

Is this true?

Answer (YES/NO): NO